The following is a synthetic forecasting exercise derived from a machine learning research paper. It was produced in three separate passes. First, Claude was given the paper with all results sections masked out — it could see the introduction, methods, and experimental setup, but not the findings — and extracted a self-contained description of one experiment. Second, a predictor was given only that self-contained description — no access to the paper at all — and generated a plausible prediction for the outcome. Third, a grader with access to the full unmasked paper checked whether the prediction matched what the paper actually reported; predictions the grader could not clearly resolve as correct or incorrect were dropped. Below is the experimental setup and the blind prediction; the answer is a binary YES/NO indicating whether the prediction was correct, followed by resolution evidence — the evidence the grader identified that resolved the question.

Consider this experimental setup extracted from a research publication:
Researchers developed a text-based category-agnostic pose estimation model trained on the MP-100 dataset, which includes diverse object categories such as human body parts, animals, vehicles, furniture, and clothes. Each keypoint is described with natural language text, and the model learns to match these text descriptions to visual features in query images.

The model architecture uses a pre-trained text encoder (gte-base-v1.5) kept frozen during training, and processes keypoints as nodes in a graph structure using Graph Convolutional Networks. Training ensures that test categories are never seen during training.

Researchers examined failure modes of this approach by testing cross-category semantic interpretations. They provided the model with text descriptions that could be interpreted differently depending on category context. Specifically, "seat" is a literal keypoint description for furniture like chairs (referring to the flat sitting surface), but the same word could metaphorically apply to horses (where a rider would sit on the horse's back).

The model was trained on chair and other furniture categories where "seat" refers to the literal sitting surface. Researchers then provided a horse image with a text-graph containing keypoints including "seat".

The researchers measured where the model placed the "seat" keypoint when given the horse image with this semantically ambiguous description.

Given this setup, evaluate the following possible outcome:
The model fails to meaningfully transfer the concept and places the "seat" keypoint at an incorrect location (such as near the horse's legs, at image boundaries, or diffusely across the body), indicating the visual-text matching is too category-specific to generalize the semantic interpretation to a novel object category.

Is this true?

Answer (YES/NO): NO